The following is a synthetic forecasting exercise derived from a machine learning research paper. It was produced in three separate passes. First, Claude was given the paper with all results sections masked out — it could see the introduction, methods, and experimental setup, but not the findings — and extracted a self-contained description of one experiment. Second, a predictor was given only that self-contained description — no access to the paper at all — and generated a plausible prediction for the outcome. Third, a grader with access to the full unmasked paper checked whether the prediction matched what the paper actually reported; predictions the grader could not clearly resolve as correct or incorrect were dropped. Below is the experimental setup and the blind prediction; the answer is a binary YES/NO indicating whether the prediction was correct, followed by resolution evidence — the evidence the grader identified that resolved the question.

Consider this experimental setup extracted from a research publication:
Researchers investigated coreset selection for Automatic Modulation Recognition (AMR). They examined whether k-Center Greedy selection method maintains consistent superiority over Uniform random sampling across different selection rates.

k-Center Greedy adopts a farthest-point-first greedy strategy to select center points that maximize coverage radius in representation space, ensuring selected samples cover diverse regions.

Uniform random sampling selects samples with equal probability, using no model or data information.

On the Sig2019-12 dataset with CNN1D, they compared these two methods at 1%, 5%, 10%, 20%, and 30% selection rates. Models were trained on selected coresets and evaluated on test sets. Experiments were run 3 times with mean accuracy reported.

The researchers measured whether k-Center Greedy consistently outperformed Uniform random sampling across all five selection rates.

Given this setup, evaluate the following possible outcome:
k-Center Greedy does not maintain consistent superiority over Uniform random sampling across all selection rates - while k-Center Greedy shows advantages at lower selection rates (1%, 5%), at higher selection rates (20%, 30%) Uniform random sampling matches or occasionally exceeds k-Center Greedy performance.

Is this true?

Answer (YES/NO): NO